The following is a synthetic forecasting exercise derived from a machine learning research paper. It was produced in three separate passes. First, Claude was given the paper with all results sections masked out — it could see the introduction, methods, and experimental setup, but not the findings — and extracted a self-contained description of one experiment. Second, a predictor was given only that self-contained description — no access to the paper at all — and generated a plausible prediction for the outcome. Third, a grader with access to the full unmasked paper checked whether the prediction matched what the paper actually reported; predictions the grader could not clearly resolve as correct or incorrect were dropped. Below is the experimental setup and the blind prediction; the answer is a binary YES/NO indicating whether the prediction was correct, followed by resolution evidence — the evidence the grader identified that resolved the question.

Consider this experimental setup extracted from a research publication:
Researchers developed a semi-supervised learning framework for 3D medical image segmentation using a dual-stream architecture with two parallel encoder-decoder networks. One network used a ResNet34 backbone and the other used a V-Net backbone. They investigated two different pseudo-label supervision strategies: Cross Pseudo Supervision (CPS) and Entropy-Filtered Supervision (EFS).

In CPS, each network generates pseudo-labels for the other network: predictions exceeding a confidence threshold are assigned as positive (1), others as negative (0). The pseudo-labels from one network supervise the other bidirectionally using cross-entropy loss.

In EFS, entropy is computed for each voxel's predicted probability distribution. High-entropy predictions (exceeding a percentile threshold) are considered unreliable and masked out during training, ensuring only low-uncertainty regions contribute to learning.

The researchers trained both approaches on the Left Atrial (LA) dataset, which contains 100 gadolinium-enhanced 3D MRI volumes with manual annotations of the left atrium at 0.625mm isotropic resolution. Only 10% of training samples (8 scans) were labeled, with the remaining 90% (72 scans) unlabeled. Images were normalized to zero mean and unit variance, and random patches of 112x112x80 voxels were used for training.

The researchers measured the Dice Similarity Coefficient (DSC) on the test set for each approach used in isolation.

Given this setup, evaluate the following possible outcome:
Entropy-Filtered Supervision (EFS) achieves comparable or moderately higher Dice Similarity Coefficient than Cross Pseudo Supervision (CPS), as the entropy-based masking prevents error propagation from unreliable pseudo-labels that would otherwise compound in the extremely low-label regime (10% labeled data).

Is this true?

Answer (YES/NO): NO